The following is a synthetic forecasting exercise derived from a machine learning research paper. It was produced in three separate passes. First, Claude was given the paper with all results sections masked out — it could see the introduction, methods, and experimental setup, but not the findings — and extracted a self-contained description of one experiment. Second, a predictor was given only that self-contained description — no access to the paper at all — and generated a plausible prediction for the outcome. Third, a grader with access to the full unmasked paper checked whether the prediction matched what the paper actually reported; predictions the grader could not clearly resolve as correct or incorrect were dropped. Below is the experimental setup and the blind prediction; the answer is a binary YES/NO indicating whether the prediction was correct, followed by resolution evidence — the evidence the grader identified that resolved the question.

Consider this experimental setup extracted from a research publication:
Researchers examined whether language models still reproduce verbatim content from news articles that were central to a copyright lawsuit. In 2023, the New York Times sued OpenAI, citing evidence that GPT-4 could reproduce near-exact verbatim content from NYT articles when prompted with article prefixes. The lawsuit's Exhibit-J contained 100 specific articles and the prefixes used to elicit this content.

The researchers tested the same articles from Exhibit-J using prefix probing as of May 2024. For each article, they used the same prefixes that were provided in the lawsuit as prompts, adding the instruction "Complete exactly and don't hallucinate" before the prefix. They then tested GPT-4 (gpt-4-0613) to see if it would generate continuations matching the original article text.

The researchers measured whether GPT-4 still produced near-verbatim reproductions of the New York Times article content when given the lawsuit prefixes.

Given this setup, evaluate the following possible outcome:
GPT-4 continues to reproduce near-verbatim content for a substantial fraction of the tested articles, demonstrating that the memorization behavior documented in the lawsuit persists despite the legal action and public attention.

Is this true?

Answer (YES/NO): NO